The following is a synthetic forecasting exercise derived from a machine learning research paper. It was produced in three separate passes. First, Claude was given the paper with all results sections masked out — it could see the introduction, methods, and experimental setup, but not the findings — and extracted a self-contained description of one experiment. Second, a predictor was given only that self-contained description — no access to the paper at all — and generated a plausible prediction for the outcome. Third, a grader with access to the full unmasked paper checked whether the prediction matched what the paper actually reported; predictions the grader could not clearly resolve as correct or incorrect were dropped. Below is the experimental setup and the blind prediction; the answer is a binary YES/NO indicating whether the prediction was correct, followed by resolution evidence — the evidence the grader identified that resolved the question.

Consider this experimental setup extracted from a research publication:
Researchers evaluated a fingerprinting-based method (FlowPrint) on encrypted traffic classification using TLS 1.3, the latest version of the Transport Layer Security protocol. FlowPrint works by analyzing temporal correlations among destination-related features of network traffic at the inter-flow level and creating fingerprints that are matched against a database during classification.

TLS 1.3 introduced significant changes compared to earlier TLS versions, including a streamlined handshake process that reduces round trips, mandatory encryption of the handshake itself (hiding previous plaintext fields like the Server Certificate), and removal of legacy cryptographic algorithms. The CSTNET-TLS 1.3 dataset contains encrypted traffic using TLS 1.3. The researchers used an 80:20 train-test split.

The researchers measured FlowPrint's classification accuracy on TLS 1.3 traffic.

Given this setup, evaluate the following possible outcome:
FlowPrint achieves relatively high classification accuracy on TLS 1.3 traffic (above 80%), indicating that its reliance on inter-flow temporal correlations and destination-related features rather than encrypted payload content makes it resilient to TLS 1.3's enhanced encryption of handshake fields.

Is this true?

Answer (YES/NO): NO